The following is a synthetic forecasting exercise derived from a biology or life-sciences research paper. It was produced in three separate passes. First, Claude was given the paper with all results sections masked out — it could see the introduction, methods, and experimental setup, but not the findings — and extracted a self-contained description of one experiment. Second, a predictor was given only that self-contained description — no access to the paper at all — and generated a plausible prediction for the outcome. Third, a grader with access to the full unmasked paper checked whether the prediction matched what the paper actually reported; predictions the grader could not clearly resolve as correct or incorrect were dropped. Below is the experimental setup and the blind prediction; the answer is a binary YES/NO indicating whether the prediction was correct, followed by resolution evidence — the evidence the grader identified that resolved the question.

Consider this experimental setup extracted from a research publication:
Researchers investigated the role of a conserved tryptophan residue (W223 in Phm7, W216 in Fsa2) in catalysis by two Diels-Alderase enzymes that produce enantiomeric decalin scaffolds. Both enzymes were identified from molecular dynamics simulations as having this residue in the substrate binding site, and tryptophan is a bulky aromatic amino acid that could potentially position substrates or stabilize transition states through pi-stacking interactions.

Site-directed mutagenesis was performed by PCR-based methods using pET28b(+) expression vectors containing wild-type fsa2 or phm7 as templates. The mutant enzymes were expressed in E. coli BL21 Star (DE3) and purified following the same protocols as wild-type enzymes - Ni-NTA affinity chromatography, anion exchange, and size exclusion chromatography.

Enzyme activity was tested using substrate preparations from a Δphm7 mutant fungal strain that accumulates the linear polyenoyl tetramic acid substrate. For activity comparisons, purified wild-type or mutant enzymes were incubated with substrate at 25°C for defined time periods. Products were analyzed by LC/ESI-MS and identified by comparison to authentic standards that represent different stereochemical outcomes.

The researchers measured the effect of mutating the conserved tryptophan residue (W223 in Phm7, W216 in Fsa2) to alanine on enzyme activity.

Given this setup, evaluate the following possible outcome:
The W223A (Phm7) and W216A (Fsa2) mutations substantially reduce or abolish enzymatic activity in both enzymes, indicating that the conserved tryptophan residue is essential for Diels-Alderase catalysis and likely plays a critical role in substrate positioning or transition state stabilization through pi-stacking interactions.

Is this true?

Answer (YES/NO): YES